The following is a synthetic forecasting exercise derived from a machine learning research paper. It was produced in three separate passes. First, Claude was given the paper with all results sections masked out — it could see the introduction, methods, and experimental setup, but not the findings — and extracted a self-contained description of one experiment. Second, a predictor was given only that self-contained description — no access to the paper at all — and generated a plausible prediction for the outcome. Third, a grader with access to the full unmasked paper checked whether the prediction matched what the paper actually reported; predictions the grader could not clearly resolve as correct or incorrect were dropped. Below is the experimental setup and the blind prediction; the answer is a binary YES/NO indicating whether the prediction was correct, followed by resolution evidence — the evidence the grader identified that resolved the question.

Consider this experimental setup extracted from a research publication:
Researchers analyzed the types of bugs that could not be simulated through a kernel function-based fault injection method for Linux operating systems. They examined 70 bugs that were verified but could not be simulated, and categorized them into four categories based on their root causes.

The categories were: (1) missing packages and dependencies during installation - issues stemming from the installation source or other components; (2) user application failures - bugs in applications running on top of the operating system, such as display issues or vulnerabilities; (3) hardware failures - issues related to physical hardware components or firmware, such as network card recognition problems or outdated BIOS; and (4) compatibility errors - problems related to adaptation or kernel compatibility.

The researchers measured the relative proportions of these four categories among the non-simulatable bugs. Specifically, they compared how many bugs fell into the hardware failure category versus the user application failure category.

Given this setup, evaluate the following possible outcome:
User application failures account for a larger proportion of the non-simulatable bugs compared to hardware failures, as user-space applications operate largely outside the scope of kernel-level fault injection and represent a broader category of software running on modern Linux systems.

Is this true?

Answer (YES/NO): YES